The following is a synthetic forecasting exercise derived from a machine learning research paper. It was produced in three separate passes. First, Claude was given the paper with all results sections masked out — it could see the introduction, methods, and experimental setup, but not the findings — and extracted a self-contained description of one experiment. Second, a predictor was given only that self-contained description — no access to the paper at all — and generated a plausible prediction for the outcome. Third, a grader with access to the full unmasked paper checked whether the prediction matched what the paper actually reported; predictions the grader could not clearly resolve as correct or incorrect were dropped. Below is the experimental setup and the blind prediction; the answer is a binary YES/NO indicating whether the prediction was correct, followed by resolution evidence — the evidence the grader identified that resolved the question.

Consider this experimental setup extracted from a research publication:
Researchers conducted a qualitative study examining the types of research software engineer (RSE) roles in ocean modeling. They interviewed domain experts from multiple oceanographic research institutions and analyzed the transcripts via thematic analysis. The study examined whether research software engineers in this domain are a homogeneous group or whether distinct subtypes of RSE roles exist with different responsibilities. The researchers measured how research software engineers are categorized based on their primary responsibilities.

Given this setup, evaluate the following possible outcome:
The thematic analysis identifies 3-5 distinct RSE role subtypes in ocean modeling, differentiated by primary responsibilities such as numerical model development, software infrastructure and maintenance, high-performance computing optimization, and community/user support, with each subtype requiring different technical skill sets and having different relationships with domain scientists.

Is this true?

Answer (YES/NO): NO